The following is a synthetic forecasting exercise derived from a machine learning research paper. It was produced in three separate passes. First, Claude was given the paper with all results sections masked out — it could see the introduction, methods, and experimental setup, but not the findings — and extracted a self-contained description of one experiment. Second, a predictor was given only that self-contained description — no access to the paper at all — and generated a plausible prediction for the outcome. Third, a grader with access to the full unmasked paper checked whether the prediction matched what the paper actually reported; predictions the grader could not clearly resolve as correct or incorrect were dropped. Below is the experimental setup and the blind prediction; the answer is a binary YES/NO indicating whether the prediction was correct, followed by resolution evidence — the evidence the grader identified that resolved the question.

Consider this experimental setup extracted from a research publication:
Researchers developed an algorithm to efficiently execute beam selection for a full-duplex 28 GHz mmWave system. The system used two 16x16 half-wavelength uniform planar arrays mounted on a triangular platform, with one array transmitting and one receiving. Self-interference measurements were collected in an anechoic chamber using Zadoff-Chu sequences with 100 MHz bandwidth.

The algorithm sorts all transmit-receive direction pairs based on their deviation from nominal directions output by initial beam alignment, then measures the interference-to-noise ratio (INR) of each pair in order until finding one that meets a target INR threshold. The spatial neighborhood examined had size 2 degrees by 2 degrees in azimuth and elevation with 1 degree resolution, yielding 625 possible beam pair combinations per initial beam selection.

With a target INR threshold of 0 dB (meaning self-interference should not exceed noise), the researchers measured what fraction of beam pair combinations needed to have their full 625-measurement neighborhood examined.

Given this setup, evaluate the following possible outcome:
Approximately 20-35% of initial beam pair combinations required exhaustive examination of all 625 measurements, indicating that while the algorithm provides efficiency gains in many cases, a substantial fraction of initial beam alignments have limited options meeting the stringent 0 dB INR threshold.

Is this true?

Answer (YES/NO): NO